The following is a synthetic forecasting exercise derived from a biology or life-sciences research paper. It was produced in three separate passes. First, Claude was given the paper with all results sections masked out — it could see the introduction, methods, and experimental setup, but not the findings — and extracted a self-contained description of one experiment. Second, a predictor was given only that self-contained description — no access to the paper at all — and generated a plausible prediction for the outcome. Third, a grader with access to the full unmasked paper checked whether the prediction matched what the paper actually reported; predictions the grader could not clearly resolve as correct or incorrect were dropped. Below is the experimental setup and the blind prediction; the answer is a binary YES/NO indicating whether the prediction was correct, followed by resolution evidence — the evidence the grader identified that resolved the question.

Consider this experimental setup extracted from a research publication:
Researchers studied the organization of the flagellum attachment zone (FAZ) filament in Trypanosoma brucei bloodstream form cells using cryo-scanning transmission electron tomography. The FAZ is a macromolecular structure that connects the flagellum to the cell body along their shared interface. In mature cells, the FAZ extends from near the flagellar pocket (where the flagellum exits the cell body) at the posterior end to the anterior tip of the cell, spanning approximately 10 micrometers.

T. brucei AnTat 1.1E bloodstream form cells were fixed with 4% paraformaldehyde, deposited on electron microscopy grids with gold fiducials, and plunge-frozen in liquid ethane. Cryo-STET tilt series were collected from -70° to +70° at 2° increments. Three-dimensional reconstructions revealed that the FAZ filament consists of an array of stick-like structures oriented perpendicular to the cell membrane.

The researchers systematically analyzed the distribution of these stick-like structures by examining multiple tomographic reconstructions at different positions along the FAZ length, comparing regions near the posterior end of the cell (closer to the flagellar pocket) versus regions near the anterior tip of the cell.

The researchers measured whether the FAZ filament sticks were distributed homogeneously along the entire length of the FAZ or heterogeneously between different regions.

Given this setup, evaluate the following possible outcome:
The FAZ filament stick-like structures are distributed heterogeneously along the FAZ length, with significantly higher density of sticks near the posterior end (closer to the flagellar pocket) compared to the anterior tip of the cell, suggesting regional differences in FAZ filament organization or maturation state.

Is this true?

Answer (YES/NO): NO